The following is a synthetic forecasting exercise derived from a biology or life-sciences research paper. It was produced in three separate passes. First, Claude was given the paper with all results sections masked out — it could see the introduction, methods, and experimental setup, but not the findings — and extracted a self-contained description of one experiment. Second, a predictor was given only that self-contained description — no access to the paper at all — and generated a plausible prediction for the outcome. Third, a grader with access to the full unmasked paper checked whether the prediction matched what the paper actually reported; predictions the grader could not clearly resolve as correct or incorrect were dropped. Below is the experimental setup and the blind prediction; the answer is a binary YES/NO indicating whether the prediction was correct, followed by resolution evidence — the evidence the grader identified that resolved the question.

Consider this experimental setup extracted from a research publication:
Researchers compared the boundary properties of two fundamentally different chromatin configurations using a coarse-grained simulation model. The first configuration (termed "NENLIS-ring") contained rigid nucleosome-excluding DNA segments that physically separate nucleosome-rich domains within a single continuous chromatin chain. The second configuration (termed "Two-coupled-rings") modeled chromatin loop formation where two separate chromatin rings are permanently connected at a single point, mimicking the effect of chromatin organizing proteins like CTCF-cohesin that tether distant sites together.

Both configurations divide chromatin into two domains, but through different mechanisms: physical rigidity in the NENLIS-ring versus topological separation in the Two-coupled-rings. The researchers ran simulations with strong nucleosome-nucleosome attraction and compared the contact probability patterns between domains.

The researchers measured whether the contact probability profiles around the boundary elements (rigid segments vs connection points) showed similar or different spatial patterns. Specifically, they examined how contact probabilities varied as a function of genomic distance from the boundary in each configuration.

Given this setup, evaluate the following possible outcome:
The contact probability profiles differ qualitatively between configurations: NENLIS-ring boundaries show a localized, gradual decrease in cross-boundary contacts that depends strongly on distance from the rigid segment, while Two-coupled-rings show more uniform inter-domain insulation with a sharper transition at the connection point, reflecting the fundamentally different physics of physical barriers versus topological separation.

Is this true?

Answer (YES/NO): NO